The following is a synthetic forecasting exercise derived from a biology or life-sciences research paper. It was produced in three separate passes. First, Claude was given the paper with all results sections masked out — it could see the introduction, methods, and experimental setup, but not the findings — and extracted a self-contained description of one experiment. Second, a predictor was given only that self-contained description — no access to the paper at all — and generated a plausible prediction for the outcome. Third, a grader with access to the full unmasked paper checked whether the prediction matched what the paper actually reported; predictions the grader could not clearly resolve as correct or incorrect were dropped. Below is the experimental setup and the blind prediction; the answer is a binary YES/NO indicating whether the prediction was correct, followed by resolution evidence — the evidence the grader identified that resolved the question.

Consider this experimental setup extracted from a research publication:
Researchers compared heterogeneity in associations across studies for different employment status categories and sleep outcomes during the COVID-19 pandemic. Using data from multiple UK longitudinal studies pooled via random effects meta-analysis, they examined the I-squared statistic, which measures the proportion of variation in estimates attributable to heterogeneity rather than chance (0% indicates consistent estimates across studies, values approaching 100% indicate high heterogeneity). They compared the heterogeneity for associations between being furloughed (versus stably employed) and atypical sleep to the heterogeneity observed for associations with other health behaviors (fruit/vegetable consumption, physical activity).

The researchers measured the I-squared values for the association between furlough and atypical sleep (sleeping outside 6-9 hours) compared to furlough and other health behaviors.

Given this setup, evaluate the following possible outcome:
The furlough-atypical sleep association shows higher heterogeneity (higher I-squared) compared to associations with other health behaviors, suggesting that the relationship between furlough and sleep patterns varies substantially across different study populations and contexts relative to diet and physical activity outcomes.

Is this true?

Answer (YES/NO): YES